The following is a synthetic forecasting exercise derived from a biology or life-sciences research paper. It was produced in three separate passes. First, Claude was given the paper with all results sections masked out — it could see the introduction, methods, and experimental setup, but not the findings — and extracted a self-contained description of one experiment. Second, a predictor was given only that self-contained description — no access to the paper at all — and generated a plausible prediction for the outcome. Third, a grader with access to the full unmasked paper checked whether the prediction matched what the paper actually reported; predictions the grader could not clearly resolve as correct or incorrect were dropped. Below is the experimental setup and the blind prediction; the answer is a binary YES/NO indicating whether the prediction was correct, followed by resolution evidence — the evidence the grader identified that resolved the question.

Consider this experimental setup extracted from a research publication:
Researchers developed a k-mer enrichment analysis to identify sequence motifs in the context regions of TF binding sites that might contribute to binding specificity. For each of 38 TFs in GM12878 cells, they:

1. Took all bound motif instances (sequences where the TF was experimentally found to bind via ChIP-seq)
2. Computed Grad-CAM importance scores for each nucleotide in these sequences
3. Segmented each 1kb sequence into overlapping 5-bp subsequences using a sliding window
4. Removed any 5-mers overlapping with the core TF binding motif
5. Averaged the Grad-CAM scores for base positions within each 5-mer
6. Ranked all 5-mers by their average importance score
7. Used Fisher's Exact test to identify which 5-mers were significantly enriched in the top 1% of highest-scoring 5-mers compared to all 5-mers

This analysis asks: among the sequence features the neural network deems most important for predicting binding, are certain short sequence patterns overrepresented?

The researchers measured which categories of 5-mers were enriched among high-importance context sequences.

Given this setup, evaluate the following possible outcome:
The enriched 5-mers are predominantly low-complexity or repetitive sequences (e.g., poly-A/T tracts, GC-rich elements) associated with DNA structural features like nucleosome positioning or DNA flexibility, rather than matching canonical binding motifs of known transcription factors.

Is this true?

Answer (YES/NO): NO